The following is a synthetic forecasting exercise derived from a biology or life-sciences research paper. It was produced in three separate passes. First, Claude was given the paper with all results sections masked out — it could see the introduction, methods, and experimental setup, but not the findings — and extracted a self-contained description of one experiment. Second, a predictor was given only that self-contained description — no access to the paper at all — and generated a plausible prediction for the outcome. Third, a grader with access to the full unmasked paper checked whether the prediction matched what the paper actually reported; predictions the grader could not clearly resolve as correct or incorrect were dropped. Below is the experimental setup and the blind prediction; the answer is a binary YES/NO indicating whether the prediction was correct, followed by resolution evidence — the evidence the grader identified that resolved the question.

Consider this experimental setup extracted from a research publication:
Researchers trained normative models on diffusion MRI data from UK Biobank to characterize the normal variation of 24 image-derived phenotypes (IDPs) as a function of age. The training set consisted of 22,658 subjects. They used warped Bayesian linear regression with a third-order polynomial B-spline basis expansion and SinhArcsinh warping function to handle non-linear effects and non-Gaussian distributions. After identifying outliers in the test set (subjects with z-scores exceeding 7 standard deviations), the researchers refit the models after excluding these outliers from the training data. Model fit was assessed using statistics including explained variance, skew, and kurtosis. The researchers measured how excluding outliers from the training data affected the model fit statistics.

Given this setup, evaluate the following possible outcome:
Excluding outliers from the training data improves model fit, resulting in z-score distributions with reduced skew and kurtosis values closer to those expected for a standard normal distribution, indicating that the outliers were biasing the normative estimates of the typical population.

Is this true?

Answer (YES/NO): NO